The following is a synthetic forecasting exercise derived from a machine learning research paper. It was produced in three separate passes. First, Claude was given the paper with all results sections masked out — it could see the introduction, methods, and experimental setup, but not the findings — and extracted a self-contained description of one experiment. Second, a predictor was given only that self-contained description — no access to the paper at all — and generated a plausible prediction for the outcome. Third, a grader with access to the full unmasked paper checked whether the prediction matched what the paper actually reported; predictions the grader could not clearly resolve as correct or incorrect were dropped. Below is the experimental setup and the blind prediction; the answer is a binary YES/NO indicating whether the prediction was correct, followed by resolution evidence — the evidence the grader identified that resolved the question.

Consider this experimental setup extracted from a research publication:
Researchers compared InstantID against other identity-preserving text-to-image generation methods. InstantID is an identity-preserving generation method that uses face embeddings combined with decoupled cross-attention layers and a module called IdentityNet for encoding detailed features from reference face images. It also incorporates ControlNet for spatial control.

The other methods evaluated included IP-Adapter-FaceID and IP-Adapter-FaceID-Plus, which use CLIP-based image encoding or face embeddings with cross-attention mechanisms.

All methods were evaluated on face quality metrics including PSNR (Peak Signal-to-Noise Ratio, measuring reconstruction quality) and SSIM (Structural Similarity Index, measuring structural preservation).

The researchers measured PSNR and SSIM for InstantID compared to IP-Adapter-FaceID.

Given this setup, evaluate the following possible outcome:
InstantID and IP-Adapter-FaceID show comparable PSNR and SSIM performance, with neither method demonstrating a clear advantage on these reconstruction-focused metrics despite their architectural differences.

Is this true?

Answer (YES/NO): NO